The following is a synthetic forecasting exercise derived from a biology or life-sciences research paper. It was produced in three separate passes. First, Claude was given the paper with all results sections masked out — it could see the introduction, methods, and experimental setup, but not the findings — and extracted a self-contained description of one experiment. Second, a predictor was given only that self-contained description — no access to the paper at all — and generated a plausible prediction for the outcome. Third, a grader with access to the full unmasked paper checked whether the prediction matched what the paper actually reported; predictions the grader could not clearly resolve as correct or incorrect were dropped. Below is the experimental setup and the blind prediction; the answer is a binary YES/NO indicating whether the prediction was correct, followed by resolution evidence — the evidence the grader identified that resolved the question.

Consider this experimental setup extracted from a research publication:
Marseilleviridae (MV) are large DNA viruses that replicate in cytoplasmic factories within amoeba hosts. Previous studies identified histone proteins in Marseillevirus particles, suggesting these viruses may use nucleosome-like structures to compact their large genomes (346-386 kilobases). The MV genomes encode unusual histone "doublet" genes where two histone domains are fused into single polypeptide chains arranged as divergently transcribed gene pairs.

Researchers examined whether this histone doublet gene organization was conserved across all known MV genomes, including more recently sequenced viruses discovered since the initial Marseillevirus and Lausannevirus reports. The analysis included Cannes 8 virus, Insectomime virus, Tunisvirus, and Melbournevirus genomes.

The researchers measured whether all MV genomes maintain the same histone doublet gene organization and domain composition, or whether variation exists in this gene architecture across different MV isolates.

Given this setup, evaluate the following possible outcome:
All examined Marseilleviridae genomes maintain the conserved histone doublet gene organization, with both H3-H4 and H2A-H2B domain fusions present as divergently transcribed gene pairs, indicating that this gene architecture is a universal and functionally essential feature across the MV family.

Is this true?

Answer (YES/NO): YES